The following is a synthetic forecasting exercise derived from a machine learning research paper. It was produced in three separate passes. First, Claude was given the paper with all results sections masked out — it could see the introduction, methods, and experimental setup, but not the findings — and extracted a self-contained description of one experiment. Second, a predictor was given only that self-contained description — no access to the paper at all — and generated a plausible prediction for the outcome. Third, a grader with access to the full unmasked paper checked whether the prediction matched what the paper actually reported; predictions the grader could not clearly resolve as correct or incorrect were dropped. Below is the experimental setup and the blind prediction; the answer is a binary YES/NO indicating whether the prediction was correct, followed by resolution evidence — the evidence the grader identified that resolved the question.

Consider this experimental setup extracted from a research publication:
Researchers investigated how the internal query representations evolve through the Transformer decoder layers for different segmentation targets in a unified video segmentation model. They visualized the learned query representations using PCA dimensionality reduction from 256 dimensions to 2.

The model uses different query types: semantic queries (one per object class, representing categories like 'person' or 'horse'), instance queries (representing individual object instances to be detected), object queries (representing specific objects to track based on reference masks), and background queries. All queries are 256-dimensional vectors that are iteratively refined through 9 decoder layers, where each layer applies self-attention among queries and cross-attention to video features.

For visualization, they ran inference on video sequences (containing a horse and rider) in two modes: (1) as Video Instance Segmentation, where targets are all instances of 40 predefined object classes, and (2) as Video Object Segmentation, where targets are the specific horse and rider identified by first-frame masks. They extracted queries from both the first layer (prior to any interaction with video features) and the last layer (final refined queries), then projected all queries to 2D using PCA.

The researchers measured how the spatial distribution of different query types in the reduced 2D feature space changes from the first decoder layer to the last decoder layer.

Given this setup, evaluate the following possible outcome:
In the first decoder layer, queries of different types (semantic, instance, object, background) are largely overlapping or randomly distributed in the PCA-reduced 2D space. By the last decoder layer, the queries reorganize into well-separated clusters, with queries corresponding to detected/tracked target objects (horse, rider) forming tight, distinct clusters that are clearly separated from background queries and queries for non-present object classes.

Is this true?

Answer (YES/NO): NO